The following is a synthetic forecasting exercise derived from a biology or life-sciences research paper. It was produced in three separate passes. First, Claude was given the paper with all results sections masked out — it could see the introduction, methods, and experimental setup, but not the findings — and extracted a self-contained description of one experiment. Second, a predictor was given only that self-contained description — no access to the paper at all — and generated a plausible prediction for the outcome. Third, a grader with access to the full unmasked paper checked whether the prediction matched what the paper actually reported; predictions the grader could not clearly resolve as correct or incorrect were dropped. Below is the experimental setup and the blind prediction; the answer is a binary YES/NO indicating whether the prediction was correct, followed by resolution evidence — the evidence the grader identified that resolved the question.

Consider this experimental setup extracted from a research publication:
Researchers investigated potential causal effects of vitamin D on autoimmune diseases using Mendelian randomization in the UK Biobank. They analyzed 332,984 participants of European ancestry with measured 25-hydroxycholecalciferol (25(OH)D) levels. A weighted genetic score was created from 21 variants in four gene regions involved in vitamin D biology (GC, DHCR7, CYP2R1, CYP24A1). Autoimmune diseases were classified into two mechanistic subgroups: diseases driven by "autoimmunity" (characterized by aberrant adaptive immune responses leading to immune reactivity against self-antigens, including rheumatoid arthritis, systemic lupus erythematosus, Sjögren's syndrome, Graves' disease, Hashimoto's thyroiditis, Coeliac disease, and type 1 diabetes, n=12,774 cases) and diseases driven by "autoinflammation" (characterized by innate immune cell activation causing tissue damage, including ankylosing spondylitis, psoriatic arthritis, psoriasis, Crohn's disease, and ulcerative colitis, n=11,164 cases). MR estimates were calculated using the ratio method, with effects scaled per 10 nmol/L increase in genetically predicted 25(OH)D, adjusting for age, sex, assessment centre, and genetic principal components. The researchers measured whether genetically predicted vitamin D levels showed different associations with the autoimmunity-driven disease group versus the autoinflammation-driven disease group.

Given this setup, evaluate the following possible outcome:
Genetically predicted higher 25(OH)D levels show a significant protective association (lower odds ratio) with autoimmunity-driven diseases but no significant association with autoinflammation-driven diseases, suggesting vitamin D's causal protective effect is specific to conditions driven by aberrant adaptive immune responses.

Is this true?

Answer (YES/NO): NO